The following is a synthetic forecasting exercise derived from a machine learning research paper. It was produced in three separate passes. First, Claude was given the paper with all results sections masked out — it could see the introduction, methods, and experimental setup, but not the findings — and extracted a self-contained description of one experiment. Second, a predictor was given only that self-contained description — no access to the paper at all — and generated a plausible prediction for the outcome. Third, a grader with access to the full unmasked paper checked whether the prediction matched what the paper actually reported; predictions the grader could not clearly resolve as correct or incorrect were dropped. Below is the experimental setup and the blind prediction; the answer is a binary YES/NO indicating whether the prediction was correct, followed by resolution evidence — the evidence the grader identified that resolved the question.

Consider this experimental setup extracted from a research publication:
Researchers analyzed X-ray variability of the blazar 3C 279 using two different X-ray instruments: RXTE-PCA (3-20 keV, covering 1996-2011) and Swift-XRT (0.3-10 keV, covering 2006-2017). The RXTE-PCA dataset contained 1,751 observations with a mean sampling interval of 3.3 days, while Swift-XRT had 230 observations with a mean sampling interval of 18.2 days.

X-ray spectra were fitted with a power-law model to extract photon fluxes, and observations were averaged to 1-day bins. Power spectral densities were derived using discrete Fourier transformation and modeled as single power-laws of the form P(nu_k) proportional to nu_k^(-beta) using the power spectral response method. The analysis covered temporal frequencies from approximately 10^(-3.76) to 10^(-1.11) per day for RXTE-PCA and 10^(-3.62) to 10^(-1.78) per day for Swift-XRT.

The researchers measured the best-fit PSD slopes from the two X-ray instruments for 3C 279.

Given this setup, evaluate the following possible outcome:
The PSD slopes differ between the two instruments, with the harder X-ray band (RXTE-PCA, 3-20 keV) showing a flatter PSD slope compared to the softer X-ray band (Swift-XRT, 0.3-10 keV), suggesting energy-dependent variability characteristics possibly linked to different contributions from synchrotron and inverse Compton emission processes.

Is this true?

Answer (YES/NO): NO